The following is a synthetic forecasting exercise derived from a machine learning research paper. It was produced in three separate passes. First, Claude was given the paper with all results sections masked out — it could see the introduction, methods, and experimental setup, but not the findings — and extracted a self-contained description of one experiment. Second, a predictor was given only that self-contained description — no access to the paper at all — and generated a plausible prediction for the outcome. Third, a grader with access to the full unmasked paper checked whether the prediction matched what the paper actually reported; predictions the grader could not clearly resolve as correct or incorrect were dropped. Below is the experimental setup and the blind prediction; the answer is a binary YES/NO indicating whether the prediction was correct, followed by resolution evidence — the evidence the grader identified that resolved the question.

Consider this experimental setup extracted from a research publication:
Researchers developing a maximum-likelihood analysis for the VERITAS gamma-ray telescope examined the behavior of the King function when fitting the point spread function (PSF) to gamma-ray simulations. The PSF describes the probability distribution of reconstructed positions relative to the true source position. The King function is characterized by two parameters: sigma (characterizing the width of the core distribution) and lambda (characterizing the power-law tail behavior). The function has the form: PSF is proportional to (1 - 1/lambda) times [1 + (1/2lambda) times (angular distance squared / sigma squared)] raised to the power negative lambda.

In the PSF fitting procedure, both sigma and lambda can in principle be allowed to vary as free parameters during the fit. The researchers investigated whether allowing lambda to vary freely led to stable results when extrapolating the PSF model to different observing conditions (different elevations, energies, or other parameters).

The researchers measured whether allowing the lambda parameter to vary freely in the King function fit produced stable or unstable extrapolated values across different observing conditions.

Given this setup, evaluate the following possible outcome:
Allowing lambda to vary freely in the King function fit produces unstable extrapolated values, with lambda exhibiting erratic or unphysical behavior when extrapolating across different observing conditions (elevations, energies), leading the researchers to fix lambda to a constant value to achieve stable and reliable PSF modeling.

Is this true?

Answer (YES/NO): YES